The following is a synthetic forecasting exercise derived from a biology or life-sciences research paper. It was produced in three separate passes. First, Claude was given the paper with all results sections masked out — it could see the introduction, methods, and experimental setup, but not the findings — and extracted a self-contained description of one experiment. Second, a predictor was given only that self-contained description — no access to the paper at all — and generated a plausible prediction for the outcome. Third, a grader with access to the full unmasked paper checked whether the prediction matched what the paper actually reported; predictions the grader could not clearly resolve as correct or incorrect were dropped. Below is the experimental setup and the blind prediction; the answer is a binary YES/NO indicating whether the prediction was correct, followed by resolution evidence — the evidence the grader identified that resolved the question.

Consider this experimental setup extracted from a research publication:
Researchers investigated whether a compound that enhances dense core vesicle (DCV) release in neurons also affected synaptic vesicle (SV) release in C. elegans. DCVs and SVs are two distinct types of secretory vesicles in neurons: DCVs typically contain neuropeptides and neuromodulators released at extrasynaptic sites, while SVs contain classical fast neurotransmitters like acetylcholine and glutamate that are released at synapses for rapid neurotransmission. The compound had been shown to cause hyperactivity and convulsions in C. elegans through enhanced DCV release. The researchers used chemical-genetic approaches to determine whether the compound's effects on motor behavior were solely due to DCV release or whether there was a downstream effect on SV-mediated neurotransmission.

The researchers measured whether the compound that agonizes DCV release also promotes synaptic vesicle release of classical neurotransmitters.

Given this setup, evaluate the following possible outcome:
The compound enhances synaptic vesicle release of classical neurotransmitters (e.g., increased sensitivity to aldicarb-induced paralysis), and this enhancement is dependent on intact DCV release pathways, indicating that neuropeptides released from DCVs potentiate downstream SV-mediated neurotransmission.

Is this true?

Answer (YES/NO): YES